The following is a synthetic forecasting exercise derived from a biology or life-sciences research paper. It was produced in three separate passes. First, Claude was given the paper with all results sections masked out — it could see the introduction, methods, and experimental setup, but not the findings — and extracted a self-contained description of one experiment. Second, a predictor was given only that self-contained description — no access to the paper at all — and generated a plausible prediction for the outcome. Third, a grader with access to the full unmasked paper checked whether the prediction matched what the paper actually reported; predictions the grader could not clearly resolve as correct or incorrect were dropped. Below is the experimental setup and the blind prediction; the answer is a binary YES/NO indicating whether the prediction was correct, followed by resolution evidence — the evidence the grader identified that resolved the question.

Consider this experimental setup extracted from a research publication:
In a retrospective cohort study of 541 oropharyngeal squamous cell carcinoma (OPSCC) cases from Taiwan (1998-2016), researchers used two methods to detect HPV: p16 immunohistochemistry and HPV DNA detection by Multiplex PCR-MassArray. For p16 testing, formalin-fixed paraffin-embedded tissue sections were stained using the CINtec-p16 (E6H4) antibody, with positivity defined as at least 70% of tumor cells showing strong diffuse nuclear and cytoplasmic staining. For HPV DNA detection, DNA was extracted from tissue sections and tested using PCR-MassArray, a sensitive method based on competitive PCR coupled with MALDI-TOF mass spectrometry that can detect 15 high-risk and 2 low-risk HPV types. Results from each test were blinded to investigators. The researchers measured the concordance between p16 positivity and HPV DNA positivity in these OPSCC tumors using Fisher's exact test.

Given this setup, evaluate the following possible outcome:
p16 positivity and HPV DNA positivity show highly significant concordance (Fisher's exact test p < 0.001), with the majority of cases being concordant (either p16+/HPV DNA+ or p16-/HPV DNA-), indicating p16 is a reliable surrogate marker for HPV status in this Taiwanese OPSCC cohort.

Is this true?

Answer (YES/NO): YES